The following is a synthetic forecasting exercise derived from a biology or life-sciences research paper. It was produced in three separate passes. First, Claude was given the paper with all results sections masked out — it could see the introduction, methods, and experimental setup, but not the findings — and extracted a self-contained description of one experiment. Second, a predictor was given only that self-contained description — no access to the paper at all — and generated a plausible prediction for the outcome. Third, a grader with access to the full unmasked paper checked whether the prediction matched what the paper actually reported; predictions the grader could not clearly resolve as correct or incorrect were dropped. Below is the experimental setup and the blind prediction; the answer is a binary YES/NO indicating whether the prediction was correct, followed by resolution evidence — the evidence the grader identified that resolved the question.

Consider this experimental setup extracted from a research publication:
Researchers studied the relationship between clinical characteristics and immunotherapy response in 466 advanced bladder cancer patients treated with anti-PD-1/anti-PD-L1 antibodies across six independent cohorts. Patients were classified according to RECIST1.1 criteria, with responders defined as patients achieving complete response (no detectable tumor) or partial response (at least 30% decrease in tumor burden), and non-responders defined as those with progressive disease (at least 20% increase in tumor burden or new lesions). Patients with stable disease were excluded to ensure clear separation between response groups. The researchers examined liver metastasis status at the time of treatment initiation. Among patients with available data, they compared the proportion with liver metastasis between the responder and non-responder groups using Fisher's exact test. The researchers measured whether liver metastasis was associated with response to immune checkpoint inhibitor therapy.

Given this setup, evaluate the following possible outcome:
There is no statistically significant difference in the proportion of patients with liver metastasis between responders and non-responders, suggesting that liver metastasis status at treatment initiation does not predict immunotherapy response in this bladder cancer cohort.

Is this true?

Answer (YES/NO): NO